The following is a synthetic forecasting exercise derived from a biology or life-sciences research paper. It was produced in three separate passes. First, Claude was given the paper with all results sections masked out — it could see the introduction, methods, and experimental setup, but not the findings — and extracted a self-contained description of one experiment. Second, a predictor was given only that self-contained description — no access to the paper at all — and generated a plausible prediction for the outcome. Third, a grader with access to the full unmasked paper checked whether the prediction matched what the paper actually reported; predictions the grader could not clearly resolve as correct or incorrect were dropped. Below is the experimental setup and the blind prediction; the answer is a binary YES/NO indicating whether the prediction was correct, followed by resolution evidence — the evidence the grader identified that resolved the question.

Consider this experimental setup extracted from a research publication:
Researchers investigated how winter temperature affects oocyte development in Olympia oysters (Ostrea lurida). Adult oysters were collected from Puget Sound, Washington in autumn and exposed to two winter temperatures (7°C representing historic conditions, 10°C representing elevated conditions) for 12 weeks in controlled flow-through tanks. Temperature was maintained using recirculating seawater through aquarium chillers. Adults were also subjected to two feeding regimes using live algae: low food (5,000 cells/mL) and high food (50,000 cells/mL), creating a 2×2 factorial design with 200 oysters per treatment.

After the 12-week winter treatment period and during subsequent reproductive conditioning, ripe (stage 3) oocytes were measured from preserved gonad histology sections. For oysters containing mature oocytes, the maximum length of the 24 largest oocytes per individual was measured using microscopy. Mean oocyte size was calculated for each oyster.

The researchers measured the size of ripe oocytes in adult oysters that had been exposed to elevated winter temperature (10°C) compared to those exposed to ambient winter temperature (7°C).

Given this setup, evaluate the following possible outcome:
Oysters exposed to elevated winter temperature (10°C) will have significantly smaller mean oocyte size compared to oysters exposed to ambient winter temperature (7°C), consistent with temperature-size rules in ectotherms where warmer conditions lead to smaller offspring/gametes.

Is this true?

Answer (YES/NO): NO